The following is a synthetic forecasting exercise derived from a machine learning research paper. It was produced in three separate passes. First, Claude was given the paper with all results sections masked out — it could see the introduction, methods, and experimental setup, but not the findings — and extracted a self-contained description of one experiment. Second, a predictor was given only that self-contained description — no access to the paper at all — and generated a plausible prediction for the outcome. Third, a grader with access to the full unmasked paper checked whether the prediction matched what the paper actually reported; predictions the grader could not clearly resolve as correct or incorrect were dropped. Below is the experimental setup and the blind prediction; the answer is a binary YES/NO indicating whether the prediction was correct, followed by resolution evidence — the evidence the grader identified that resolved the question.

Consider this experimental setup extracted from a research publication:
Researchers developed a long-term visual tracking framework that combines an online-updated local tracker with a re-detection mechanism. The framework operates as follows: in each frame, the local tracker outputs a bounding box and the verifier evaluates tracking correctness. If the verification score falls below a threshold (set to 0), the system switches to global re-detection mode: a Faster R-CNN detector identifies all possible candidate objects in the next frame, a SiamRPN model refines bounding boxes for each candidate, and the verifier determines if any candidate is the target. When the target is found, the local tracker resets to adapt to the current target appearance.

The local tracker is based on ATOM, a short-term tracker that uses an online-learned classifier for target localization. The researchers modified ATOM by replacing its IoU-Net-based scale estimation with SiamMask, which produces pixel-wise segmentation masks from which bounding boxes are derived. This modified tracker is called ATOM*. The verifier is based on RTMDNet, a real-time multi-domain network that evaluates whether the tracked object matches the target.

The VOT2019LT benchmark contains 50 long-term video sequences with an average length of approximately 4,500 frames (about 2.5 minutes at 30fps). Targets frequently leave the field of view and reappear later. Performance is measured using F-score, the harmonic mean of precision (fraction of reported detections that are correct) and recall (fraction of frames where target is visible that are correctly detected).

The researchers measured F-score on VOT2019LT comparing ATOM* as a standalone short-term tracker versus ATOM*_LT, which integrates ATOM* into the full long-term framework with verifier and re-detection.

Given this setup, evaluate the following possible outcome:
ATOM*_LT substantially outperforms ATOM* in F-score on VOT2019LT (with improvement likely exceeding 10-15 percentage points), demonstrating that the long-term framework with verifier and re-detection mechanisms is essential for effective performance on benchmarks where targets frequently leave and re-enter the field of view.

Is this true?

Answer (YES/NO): YES